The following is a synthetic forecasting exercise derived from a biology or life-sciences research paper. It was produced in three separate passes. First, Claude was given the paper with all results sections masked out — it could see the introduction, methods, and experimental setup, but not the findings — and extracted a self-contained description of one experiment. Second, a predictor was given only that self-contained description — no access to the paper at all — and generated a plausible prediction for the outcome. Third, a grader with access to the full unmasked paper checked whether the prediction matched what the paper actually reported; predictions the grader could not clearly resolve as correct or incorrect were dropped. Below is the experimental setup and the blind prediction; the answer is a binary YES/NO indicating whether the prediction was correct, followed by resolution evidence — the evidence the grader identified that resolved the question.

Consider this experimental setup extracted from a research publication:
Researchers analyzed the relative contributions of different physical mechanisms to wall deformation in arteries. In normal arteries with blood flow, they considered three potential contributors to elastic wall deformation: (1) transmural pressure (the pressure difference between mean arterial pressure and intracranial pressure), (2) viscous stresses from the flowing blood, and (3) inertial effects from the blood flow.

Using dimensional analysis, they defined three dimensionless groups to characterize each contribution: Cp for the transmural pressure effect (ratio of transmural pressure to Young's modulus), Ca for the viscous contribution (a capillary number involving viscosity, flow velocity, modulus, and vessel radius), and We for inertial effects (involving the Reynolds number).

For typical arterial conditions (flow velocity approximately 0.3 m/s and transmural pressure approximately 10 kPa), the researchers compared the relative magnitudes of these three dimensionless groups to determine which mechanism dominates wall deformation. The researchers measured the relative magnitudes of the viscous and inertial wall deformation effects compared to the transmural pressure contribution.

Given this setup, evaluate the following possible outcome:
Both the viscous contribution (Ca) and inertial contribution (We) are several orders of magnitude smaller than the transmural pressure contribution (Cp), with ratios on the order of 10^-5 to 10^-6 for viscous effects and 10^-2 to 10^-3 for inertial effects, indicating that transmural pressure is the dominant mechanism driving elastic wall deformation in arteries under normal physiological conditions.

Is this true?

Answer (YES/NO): NO